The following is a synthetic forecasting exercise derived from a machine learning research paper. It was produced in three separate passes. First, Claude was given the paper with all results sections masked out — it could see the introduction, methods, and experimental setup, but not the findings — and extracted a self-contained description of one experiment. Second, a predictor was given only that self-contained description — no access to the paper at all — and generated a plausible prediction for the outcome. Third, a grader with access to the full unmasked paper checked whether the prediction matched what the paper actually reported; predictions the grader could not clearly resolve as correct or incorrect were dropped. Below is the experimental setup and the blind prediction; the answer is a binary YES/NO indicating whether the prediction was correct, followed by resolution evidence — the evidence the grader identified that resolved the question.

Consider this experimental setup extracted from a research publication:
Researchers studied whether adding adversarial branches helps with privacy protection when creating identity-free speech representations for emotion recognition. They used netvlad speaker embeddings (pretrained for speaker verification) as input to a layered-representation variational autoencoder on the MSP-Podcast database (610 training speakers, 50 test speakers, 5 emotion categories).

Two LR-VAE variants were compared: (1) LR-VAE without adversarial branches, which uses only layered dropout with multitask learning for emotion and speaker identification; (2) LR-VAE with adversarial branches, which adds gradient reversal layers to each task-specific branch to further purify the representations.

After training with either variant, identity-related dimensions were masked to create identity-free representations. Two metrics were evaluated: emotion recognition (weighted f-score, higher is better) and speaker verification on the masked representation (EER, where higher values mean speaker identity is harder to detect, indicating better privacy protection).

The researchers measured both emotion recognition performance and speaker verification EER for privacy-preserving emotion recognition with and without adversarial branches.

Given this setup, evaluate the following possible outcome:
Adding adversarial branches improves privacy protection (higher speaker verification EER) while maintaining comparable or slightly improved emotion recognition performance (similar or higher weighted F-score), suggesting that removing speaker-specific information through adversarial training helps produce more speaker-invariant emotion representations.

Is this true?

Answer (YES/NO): NO